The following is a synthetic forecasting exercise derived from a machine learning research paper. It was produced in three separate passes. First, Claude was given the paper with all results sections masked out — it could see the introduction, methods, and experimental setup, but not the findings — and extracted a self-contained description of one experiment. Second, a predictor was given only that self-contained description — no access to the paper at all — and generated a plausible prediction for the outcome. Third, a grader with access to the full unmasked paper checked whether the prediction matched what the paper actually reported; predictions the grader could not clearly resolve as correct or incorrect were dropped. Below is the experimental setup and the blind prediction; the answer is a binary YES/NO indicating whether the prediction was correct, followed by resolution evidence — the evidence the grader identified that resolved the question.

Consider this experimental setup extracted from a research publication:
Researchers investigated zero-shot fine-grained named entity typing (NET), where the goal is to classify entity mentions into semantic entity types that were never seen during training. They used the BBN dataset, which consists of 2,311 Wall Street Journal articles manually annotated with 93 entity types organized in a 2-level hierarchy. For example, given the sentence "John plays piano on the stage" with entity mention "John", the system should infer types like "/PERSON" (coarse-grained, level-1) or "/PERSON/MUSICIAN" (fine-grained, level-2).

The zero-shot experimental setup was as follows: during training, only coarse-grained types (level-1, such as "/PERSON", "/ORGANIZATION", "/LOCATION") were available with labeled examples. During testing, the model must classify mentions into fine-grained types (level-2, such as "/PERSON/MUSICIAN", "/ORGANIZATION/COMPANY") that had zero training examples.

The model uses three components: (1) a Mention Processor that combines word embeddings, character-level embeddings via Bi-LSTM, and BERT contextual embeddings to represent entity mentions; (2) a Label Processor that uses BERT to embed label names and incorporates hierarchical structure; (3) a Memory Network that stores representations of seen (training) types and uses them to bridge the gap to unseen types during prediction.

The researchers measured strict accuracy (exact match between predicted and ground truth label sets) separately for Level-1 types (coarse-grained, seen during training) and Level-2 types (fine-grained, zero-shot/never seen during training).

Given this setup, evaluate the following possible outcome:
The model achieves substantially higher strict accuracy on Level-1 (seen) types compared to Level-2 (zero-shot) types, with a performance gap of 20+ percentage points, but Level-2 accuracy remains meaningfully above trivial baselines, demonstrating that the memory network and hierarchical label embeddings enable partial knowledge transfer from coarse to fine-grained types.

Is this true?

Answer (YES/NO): YES